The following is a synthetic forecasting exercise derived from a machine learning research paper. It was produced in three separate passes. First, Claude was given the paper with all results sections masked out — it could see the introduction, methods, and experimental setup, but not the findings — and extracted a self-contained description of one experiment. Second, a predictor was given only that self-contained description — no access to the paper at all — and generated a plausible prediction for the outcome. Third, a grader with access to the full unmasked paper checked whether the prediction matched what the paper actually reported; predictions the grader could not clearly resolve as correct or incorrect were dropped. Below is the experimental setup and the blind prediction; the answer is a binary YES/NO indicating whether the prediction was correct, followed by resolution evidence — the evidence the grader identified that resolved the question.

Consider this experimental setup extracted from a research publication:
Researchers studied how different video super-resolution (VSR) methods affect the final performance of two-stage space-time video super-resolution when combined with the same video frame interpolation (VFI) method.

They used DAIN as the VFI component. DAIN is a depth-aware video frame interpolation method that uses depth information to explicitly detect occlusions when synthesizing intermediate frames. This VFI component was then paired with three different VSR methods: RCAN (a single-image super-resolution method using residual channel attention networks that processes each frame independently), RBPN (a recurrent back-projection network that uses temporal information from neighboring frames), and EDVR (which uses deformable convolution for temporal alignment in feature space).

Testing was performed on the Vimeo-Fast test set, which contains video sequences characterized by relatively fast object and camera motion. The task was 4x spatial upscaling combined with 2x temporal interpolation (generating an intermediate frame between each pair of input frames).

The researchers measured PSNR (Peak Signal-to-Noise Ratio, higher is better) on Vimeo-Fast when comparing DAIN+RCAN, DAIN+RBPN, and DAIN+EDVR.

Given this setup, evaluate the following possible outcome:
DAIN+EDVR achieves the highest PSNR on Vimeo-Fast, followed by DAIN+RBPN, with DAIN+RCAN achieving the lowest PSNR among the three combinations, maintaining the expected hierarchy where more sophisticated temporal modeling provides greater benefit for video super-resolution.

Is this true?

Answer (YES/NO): YES